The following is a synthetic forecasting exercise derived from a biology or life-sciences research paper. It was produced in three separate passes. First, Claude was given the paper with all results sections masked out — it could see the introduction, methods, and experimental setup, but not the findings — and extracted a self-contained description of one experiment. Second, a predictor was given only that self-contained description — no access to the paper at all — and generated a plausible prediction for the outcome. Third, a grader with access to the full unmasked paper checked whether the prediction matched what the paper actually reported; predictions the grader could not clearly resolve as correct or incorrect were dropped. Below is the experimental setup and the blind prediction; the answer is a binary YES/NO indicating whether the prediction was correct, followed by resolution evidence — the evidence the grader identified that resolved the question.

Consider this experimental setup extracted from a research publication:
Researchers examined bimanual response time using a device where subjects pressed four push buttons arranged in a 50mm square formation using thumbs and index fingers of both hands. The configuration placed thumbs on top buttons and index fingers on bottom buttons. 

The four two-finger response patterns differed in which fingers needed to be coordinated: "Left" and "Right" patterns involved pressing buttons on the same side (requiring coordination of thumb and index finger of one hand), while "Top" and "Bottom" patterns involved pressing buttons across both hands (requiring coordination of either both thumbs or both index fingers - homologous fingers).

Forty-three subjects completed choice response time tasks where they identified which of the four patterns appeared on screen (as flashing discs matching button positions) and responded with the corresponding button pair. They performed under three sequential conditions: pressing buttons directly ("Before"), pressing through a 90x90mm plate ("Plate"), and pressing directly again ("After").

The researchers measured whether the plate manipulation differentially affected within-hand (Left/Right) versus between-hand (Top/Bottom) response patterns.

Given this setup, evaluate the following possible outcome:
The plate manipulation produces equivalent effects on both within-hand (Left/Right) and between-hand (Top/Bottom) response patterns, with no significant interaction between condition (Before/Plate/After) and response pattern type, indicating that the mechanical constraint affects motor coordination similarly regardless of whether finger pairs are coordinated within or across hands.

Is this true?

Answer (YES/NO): NO